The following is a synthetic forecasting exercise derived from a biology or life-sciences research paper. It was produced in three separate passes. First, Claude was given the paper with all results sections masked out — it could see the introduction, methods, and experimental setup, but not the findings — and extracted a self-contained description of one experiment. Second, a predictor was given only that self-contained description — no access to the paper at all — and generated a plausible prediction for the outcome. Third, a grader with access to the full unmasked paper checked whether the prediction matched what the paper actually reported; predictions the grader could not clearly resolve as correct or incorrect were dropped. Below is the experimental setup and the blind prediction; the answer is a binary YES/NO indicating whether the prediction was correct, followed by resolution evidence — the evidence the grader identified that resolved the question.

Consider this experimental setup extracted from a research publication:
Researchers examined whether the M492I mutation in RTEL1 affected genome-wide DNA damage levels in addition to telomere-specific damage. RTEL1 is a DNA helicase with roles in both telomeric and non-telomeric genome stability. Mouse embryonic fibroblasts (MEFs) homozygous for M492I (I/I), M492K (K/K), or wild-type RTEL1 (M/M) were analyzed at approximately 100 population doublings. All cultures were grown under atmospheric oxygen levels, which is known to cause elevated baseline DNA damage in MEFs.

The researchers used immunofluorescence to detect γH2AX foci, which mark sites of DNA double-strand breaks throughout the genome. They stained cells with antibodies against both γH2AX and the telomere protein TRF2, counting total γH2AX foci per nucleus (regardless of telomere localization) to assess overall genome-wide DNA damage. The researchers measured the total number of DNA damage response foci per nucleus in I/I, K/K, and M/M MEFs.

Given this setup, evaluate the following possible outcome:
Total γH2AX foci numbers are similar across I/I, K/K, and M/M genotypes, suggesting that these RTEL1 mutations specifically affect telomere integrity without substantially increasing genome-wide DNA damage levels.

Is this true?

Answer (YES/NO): YES